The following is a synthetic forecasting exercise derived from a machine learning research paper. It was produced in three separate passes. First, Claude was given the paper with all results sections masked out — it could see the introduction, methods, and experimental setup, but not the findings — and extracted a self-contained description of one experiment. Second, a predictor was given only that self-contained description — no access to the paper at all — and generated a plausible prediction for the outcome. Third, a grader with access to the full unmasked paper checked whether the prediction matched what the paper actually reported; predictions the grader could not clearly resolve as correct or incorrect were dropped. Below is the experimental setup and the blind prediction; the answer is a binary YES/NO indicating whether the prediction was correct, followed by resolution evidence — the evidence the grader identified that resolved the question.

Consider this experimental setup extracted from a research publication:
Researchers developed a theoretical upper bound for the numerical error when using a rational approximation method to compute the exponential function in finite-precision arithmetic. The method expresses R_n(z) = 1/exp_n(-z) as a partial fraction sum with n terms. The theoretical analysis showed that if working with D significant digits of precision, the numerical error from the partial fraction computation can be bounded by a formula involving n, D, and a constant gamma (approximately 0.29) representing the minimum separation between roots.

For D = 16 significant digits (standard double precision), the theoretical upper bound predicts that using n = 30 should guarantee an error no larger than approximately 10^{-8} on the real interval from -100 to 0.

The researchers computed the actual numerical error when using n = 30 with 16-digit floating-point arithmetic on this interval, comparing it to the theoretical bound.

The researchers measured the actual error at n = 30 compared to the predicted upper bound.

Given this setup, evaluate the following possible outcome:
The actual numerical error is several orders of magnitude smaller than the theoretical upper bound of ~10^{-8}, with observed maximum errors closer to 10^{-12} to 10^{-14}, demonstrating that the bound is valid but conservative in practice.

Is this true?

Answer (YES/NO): NO